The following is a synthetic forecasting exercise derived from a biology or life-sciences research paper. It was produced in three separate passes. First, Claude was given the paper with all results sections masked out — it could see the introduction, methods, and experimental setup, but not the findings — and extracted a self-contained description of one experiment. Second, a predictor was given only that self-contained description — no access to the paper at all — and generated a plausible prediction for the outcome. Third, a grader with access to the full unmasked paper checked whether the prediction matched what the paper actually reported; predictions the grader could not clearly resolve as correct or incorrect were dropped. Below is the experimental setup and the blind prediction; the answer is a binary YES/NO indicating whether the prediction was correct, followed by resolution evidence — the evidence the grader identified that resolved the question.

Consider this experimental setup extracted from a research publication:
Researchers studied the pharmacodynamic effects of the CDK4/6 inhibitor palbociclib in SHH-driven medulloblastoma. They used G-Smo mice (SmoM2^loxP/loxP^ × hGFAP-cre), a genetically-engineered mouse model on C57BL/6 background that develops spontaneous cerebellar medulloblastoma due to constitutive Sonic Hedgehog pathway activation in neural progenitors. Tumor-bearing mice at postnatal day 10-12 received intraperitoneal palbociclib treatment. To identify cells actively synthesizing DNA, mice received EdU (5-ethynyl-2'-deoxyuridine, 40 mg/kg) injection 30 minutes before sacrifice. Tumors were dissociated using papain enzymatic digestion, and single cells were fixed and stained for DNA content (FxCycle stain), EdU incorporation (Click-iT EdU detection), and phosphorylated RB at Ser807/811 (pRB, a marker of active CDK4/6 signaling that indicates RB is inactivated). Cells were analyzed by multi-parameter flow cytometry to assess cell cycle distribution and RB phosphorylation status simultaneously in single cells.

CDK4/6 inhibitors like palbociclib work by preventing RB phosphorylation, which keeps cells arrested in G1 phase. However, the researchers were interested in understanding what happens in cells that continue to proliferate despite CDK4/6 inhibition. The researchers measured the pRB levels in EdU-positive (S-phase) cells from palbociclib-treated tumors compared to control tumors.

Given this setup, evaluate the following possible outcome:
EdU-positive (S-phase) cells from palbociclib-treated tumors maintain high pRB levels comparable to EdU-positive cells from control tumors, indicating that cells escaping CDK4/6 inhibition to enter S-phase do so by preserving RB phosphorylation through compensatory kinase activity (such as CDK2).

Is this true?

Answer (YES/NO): NO